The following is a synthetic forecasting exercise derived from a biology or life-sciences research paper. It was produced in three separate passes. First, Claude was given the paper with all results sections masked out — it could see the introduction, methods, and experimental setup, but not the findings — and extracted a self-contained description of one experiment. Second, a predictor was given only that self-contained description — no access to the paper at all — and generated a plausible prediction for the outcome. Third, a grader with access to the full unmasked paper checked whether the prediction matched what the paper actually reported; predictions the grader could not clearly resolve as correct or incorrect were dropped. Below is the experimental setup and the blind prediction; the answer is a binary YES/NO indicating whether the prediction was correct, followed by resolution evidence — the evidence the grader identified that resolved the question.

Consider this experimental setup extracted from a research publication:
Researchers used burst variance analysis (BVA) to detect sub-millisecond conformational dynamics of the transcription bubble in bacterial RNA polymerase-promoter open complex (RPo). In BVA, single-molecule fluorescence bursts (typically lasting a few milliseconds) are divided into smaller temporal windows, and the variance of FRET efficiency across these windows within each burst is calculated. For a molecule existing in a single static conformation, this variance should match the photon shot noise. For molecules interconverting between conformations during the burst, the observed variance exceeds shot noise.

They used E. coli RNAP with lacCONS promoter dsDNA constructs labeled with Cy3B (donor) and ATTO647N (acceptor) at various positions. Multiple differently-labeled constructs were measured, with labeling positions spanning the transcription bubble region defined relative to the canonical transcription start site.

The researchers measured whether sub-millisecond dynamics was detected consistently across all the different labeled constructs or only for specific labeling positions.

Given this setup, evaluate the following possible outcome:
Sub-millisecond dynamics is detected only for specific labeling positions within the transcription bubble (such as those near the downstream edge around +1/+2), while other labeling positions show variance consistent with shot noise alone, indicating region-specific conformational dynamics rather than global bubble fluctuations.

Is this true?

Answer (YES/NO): NO